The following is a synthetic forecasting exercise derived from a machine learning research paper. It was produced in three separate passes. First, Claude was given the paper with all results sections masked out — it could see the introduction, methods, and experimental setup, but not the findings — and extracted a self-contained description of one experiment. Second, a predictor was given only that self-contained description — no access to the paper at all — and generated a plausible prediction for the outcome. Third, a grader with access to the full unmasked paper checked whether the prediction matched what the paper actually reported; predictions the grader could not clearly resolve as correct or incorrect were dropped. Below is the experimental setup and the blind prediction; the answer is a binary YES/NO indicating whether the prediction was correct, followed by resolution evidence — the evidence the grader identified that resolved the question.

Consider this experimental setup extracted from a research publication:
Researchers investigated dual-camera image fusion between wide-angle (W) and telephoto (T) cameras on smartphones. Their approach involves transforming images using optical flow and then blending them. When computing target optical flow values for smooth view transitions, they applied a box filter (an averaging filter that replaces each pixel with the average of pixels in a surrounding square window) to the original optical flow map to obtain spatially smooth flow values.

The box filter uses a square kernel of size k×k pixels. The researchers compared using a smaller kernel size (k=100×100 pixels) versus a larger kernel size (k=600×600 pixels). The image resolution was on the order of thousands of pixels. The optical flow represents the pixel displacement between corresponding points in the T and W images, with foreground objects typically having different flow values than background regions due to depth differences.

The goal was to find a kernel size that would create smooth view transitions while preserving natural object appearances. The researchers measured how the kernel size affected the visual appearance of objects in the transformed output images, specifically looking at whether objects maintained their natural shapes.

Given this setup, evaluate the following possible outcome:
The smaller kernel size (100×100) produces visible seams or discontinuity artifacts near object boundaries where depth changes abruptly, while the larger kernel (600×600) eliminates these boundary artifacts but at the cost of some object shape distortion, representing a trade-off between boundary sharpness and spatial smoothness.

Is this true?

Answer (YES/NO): NO